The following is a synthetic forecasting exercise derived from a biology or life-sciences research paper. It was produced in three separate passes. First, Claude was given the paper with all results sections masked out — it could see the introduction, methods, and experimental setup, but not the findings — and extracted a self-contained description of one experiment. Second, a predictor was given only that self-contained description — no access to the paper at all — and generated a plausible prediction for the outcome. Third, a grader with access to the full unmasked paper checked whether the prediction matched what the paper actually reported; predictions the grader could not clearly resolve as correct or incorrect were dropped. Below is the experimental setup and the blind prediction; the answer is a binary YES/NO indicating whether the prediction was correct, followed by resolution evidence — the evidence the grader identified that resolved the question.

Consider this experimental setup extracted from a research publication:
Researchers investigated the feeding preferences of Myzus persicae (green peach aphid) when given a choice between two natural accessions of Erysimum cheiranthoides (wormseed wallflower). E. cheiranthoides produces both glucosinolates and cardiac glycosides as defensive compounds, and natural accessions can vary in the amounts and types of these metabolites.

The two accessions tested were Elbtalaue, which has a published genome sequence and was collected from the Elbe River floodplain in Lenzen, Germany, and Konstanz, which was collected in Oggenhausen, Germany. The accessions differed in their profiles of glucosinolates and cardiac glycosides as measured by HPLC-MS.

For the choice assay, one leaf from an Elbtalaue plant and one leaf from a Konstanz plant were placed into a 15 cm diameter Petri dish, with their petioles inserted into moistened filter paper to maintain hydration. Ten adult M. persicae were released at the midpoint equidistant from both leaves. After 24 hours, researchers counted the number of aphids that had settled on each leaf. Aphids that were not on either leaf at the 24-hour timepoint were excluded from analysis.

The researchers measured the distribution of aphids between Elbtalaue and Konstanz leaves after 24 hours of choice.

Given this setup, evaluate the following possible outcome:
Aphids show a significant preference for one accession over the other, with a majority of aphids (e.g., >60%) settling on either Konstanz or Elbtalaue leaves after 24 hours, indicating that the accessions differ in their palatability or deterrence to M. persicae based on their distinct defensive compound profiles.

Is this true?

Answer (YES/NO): YES